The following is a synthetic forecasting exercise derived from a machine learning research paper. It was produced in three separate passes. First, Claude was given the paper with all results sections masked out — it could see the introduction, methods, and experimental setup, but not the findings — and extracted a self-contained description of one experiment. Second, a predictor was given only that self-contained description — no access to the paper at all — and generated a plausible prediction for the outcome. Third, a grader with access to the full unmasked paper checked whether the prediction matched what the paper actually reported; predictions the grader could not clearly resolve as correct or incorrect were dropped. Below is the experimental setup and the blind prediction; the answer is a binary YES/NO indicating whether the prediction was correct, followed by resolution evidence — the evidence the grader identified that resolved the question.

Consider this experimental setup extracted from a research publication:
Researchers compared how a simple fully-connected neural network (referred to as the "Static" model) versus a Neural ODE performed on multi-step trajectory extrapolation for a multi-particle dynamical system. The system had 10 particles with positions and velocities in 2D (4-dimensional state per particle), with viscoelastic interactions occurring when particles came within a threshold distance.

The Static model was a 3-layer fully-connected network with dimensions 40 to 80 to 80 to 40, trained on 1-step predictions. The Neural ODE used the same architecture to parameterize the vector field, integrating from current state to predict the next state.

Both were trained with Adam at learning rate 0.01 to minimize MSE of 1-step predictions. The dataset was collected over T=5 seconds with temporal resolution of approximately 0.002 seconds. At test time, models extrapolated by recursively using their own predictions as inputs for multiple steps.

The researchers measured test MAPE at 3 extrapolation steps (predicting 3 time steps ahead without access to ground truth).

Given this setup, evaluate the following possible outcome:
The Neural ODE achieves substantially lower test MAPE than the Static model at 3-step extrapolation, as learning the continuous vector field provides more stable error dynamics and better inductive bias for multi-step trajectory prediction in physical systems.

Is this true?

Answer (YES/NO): YES